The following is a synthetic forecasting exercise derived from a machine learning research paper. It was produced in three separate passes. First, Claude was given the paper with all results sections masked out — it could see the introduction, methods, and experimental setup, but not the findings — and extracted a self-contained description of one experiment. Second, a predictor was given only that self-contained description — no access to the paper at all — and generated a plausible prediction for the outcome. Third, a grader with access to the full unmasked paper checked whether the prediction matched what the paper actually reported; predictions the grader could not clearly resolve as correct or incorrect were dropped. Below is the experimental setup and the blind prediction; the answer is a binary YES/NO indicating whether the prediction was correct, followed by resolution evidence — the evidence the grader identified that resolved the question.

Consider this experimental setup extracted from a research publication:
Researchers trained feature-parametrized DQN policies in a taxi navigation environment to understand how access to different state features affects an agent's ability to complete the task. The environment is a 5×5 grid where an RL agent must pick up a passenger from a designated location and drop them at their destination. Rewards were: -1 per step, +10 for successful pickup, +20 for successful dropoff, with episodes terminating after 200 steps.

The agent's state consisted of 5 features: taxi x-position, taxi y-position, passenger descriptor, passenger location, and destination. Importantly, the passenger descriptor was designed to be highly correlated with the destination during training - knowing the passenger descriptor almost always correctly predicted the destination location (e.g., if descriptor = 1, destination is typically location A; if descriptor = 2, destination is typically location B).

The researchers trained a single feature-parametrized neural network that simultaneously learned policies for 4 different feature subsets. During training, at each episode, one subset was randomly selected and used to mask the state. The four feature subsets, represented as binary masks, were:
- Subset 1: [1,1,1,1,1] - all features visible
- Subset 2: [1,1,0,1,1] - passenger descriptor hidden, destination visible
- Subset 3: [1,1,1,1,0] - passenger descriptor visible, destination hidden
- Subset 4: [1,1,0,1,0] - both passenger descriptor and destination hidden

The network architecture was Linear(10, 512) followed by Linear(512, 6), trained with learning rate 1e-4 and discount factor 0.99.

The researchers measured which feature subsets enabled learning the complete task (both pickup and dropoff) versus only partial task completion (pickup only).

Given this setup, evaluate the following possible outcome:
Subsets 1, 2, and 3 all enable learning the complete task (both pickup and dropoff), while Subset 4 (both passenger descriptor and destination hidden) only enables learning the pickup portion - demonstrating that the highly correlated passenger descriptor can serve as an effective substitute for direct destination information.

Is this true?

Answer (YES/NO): YES